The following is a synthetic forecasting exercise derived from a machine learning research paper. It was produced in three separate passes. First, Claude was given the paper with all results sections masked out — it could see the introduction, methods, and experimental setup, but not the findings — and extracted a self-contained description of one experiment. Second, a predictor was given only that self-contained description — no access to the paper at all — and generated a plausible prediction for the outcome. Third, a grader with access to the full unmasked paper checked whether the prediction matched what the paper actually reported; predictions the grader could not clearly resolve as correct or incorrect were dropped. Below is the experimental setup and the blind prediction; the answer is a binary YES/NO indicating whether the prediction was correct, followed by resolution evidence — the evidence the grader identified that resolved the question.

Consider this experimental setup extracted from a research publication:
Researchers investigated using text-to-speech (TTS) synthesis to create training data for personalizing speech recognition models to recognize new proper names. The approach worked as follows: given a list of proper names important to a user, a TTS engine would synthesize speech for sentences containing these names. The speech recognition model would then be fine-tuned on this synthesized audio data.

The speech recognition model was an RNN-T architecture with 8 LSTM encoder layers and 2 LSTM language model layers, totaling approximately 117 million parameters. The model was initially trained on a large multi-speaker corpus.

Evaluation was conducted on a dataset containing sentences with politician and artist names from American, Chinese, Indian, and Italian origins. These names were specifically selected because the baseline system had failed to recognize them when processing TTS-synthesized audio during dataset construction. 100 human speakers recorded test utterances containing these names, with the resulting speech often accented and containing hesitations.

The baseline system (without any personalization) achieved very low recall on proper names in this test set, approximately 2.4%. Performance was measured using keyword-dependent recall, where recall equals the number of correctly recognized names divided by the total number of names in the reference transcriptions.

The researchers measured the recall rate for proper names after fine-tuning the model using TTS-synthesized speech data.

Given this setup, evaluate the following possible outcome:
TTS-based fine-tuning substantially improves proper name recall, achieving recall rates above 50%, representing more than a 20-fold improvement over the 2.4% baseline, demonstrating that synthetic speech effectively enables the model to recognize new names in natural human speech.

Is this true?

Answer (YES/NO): NO